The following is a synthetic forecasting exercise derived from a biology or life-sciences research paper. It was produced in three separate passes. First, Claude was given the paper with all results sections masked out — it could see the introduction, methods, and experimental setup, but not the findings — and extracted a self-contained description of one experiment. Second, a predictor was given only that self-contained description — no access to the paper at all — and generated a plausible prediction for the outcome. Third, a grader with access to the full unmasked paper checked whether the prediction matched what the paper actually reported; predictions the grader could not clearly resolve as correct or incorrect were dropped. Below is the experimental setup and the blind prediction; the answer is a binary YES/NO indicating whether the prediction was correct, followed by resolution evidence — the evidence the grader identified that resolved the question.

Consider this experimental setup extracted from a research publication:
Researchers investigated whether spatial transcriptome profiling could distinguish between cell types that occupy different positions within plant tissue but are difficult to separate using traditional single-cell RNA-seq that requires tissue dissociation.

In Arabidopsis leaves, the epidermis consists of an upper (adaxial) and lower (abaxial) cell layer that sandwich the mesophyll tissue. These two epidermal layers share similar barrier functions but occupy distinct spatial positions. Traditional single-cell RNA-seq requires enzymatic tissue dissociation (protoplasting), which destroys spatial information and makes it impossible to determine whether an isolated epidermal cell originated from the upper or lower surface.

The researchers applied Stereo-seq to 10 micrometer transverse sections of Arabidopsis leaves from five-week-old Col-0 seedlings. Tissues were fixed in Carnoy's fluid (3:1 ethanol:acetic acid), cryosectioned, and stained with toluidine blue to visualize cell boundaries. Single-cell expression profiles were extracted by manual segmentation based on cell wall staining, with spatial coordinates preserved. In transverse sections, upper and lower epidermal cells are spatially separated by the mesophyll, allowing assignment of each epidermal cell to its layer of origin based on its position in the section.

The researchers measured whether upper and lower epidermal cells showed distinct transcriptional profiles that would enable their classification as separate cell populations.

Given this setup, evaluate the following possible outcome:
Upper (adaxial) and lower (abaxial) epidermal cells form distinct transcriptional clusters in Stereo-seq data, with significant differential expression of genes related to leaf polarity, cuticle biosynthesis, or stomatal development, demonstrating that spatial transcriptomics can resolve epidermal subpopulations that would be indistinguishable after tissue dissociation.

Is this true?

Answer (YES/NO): NO